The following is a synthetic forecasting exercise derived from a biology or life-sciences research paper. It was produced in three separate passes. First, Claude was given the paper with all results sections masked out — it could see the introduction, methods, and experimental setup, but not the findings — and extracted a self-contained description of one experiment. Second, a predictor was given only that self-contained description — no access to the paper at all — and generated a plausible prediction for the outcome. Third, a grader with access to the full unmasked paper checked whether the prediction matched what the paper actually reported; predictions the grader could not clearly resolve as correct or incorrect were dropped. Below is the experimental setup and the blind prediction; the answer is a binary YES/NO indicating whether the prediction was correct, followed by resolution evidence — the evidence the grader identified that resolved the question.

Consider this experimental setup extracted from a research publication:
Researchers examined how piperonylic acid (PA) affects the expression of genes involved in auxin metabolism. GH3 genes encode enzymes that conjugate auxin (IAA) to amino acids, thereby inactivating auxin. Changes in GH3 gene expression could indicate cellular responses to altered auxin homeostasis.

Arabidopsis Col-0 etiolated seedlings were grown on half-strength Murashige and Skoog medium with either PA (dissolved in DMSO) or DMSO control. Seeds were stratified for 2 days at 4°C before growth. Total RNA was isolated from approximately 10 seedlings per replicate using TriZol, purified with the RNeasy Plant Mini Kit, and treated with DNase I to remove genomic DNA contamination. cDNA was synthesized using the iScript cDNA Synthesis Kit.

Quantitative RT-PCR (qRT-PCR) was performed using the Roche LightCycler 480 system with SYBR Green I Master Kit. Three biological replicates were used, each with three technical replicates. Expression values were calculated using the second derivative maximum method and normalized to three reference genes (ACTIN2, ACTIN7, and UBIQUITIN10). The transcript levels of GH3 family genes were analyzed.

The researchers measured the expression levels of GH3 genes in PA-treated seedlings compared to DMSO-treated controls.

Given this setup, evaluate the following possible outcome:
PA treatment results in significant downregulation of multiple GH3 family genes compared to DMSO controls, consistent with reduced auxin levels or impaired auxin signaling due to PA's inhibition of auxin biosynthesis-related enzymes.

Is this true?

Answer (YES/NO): NO